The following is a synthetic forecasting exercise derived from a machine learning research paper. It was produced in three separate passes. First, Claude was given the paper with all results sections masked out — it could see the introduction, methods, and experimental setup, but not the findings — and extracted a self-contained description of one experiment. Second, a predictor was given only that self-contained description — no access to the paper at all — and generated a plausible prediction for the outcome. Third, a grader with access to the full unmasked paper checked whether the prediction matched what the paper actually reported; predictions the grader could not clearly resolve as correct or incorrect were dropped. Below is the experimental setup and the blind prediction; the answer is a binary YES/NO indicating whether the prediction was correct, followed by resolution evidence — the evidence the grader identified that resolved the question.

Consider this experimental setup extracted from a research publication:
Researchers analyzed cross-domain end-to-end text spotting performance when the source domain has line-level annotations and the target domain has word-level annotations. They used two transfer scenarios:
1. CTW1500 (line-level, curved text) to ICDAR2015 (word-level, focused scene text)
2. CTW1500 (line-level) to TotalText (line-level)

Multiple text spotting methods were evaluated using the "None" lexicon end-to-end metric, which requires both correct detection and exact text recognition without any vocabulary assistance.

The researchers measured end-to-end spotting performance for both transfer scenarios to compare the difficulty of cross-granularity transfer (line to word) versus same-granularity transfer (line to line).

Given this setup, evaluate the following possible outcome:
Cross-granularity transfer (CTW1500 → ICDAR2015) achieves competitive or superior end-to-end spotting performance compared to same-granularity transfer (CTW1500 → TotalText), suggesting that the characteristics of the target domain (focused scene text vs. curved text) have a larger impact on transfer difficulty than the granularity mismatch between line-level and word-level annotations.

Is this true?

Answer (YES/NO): NO